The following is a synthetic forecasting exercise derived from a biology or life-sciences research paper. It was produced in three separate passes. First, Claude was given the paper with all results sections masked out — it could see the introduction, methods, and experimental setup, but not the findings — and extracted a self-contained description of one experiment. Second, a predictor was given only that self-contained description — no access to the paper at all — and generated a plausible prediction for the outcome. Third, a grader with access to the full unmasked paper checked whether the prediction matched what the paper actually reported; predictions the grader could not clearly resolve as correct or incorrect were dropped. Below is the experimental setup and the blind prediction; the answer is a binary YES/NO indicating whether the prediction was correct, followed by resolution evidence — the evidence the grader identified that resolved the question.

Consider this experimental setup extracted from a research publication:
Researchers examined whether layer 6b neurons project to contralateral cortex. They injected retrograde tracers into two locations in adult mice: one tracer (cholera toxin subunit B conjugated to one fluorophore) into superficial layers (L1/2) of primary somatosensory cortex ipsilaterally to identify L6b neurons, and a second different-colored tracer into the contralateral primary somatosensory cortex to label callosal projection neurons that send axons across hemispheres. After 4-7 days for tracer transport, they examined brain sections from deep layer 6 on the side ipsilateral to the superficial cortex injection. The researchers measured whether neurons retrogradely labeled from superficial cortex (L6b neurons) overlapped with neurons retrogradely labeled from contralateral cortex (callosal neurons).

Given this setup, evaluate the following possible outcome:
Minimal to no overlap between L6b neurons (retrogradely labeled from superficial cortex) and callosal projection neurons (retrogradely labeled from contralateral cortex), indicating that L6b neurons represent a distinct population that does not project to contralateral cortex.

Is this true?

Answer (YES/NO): YES